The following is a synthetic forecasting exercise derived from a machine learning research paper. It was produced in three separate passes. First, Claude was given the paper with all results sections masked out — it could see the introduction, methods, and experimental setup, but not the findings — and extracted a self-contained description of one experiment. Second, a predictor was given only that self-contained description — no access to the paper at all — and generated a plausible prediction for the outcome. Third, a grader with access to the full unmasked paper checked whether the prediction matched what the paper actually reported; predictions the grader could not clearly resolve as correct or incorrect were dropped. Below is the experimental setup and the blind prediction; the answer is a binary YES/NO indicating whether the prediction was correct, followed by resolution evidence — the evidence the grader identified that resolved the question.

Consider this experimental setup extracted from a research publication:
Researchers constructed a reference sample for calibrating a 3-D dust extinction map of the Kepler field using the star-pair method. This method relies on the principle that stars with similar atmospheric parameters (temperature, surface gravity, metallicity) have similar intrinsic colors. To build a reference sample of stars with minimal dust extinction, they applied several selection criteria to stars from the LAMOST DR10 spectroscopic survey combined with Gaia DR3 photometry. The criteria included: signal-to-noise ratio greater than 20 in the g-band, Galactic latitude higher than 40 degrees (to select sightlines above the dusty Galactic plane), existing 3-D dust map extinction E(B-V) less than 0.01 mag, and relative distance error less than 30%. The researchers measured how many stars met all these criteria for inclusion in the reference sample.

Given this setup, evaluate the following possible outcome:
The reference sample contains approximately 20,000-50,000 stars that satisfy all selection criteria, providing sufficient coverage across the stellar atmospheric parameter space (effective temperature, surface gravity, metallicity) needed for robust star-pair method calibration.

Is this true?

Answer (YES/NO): NO